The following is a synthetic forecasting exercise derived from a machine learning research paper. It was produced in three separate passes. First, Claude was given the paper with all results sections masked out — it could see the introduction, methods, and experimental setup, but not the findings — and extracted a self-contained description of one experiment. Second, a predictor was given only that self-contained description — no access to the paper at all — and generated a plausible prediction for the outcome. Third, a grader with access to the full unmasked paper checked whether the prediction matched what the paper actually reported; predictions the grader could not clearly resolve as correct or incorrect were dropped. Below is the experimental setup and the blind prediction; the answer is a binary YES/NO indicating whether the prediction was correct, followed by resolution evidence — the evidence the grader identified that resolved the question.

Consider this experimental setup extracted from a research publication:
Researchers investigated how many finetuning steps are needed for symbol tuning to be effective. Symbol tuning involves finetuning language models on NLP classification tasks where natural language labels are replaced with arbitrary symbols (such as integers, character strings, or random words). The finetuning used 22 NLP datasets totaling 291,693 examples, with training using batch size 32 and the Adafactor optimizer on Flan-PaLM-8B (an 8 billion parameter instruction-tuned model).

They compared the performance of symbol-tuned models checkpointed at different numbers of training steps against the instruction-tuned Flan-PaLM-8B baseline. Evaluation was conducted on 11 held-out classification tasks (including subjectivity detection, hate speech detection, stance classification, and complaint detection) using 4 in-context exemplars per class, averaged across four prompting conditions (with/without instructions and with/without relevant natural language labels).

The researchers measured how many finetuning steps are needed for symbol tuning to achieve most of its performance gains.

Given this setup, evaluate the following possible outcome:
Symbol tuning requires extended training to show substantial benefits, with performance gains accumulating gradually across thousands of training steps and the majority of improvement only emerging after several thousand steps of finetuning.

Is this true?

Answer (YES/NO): NO